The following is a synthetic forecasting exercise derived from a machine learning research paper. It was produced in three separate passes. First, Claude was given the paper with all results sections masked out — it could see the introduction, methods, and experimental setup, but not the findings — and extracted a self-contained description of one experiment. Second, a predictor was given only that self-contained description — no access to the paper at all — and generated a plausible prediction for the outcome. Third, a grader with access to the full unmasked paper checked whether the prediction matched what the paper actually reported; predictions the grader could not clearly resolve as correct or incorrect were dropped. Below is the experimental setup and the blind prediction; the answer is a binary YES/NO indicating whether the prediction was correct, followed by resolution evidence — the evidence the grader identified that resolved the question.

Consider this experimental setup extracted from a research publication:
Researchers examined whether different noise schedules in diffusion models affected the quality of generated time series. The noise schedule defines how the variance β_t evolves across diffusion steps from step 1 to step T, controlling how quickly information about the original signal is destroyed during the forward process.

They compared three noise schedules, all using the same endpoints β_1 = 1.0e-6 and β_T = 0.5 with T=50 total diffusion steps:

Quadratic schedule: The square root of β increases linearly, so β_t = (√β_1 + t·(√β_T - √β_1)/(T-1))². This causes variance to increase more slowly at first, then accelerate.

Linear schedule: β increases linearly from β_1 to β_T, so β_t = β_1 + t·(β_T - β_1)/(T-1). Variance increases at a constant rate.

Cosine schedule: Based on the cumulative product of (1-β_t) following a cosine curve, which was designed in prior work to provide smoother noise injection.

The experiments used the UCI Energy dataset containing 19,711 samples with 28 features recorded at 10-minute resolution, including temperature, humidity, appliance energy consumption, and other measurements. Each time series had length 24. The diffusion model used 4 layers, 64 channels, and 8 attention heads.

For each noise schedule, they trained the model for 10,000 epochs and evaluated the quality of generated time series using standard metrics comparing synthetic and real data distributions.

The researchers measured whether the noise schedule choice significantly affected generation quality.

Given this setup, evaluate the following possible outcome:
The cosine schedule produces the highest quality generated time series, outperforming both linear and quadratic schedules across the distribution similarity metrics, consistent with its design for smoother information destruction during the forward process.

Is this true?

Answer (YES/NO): NO